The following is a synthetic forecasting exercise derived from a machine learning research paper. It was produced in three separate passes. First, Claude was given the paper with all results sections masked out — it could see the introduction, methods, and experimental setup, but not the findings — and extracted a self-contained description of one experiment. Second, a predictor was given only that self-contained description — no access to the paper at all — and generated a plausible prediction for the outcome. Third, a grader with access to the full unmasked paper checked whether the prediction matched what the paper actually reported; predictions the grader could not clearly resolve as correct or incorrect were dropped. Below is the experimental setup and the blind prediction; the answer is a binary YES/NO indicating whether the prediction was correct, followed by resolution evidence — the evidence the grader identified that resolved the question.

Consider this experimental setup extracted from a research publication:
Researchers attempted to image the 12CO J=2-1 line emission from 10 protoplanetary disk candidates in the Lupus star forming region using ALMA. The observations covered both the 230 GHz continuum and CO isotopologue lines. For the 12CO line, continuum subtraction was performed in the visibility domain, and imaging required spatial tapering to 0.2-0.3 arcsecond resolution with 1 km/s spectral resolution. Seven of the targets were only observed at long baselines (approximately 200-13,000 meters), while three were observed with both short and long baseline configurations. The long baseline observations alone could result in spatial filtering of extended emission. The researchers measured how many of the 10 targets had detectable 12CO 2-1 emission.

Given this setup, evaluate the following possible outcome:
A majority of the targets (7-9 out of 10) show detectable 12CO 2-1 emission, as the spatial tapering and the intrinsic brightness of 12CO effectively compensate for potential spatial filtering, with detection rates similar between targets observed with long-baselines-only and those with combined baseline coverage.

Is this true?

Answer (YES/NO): NO